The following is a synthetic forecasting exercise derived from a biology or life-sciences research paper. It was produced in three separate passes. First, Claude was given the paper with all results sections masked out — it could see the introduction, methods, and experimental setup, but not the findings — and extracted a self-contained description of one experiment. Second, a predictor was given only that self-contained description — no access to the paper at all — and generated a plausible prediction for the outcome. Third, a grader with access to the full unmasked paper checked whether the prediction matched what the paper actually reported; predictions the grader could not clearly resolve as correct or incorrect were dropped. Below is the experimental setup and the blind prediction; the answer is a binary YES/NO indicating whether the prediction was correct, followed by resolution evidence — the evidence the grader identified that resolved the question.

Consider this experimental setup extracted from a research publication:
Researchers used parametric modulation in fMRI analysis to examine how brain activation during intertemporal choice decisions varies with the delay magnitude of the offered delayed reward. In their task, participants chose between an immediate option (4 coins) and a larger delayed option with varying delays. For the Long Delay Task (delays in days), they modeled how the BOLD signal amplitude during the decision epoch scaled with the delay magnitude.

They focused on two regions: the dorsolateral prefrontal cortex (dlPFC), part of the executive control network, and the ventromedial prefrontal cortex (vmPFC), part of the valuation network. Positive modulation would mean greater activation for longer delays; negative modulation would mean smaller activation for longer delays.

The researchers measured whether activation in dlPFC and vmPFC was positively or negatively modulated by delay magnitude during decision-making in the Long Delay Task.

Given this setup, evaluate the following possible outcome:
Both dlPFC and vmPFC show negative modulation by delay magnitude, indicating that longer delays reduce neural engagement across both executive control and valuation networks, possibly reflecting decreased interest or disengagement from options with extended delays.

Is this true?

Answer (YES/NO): NO